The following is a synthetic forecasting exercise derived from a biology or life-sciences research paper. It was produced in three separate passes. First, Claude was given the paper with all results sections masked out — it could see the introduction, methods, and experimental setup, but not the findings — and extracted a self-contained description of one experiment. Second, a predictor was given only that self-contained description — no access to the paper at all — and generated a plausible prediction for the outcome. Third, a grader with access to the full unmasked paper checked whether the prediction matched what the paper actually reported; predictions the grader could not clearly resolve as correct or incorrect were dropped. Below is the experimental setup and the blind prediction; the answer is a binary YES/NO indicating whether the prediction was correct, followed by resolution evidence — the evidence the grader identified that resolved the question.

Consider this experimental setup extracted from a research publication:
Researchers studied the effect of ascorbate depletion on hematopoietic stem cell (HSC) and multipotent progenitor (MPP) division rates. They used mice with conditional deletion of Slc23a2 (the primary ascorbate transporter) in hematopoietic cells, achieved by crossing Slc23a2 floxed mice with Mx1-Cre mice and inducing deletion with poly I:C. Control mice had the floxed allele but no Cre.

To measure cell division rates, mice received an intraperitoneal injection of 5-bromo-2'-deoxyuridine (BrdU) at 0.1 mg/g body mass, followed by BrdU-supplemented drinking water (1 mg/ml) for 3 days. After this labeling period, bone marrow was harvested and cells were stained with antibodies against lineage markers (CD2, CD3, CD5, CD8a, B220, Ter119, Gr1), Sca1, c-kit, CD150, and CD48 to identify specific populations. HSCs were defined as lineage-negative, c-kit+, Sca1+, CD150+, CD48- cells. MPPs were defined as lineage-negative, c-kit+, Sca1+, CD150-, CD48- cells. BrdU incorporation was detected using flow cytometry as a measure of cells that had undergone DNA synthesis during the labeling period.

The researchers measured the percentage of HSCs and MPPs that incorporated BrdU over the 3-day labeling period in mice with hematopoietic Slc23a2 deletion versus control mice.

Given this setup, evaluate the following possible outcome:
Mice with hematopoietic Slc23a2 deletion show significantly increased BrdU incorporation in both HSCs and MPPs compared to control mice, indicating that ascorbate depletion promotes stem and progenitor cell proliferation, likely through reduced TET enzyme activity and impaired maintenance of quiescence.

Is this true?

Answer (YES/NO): NO